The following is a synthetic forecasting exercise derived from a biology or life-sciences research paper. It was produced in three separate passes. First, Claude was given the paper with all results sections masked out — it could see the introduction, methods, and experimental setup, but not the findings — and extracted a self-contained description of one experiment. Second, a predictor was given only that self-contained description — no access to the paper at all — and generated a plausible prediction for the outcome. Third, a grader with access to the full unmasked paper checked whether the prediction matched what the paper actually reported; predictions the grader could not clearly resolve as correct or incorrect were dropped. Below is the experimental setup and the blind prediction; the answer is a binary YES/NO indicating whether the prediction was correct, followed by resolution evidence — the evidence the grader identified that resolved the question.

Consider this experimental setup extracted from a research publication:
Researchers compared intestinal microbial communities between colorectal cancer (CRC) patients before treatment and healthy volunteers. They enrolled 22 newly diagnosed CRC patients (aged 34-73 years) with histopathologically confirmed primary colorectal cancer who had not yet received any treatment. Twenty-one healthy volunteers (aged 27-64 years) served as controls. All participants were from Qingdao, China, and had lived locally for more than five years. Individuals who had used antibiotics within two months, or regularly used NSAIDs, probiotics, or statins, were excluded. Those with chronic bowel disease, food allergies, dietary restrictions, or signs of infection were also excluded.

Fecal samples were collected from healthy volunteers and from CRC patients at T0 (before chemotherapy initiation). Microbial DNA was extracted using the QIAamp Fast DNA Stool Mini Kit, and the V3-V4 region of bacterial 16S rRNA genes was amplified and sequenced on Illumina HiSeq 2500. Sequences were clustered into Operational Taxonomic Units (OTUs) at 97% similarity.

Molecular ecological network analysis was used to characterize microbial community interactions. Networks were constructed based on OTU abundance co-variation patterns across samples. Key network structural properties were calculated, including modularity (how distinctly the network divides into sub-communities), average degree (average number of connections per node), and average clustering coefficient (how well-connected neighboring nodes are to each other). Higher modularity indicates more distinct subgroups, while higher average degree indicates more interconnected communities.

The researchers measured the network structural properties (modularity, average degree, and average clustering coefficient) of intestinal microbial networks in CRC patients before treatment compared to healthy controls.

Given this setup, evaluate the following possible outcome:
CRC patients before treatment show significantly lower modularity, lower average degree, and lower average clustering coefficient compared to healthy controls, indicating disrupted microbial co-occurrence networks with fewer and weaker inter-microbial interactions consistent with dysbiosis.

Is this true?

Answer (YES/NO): NO